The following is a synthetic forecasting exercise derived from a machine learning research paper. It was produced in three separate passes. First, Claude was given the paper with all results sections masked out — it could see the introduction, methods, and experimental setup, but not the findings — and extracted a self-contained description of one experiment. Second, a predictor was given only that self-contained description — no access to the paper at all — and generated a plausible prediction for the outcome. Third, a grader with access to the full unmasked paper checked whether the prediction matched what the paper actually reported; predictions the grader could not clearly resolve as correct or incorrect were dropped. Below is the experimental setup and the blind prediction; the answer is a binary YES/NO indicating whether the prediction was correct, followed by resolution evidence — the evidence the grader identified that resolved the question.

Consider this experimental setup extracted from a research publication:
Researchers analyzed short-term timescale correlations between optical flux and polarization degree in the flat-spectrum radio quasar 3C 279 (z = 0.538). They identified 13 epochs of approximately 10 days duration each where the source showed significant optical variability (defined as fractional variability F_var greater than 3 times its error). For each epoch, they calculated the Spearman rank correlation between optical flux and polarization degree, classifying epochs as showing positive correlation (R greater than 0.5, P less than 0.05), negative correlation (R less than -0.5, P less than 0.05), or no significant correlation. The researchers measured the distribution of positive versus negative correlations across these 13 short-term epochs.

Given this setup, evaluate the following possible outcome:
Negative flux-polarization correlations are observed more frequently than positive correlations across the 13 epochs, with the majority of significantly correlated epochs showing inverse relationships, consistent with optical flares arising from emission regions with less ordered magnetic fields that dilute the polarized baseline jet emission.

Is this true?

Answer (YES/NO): NO